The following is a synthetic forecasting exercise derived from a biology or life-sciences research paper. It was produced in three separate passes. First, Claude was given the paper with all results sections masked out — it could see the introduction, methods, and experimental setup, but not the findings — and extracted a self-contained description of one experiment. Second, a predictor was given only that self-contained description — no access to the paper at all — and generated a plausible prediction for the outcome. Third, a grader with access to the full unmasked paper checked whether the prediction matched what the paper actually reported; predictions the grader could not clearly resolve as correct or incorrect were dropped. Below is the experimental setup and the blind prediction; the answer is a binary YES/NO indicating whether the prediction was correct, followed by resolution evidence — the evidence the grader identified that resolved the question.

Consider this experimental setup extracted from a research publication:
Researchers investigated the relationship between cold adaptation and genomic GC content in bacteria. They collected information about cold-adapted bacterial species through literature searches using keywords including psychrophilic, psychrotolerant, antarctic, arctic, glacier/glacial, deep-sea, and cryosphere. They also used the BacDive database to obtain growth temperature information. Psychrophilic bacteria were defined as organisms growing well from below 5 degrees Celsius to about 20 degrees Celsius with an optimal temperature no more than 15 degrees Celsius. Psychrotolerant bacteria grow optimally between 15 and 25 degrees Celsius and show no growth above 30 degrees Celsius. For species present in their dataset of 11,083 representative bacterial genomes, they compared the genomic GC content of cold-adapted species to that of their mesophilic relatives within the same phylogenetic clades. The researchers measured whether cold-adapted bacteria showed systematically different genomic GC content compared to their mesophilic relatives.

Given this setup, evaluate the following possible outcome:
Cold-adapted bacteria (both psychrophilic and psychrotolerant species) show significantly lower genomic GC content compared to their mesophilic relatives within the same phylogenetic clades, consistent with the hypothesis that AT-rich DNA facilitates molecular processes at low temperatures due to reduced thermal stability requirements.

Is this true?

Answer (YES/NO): NO